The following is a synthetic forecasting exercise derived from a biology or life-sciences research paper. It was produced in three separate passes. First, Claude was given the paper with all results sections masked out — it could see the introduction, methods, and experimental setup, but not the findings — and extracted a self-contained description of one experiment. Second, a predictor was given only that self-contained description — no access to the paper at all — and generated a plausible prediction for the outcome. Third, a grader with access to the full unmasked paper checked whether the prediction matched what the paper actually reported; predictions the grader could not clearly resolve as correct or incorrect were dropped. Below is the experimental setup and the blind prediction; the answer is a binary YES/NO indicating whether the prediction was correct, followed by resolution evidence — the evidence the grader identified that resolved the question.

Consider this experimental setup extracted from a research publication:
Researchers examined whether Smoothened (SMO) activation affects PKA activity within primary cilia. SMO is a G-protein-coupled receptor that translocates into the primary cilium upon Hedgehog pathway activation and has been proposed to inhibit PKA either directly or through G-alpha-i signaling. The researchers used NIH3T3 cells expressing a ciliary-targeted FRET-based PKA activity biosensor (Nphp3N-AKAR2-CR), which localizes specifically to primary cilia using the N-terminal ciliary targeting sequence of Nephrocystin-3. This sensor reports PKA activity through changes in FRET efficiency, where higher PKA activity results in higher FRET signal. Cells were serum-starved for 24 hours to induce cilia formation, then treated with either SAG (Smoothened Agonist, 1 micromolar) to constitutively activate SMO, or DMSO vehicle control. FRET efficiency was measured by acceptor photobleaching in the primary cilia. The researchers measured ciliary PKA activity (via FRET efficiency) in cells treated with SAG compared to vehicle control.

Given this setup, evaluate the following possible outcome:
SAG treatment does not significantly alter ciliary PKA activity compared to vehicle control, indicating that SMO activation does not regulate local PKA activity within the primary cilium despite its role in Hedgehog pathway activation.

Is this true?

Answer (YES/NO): YES